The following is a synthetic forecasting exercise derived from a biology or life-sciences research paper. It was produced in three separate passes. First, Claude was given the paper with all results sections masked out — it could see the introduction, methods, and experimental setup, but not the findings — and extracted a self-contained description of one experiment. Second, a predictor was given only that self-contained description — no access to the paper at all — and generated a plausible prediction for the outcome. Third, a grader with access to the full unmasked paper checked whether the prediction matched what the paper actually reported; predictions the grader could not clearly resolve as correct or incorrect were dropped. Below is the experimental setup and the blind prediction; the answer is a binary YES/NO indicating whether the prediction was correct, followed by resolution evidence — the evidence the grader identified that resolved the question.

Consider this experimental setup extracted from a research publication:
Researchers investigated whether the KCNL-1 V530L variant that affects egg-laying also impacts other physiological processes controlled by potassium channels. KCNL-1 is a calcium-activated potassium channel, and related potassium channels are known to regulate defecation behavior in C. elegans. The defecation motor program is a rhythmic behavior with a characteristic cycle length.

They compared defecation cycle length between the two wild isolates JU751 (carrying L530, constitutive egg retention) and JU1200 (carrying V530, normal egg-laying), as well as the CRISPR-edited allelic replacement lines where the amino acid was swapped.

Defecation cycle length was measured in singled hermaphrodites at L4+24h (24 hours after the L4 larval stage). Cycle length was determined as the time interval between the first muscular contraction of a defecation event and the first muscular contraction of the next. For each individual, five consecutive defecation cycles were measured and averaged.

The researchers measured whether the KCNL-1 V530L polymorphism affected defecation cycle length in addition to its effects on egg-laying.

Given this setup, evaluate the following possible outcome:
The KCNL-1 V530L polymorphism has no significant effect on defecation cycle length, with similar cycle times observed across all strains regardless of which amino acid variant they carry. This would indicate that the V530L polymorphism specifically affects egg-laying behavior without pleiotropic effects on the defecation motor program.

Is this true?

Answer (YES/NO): NO